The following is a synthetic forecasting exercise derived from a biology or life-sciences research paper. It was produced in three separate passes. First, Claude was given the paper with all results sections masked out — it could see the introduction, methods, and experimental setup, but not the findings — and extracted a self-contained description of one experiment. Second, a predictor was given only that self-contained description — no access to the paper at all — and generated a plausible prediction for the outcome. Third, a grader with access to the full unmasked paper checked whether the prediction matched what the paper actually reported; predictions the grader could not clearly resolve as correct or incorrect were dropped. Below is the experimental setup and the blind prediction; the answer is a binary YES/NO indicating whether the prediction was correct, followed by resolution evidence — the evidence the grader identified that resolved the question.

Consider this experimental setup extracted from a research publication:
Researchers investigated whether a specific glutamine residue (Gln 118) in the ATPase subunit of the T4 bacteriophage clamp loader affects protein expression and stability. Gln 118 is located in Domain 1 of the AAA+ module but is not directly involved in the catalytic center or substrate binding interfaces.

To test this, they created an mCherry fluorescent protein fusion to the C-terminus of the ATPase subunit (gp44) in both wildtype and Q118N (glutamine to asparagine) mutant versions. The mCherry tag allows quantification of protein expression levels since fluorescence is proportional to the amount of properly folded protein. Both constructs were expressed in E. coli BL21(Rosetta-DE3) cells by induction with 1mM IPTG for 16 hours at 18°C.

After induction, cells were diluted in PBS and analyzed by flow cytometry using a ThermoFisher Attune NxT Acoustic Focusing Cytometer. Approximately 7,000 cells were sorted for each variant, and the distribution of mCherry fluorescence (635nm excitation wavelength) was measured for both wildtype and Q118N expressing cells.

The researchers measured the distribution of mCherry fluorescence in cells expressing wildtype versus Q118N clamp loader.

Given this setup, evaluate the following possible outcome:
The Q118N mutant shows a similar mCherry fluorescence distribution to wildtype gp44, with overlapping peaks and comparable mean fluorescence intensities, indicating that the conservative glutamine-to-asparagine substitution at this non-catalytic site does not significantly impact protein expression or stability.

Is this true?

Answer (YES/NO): NO